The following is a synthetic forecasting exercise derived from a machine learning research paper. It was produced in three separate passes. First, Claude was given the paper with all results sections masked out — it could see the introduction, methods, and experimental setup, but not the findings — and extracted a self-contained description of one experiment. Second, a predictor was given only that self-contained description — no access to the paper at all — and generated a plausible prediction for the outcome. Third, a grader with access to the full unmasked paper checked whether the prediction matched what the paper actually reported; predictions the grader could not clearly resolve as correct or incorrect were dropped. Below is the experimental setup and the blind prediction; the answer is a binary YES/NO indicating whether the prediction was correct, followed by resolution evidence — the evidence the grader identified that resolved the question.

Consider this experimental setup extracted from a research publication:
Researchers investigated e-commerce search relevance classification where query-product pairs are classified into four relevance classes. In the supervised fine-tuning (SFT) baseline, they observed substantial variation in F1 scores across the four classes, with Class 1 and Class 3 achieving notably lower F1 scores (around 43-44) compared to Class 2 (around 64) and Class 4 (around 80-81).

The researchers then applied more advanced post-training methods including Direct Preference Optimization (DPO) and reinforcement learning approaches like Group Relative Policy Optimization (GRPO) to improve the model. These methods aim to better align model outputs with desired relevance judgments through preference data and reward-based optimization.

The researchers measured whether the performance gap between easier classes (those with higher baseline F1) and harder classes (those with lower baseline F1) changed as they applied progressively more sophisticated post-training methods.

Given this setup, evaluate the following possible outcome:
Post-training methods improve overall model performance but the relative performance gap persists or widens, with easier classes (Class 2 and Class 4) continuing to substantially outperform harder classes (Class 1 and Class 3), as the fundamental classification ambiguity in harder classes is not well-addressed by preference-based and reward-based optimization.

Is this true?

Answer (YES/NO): NO